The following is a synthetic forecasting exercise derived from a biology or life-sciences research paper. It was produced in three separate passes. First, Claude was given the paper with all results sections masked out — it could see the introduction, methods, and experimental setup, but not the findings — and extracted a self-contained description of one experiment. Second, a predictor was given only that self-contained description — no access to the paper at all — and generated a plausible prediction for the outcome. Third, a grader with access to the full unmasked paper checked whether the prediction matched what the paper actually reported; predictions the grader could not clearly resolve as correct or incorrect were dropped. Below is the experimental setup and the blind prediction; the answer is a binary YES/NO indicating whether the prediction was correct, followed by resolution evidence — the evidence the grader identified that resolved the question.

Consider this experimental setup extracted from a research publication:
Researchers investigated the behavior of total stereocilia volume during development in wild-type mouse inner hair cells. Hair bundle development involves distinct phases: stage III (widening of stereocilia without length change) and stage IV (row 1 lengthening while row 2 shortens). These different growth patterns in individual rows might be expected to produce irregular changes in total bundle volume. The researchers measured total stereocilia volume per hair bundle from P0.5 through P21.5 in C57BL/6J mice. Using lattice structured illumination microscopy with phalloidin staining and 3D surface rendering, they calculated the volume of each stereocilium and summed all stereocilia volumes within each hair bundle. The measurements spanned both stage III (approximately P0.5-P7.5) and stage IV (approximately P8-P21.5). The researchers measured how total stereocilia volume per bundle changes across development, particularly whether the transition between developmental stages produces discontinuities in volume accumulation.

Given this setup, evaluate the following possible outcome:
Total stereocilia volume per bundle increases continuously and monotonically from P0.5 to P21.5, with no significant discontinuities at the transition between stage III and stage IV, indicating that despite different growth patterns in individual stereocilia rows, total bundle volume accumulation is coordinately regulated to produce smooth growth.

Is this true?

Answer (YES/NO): YES